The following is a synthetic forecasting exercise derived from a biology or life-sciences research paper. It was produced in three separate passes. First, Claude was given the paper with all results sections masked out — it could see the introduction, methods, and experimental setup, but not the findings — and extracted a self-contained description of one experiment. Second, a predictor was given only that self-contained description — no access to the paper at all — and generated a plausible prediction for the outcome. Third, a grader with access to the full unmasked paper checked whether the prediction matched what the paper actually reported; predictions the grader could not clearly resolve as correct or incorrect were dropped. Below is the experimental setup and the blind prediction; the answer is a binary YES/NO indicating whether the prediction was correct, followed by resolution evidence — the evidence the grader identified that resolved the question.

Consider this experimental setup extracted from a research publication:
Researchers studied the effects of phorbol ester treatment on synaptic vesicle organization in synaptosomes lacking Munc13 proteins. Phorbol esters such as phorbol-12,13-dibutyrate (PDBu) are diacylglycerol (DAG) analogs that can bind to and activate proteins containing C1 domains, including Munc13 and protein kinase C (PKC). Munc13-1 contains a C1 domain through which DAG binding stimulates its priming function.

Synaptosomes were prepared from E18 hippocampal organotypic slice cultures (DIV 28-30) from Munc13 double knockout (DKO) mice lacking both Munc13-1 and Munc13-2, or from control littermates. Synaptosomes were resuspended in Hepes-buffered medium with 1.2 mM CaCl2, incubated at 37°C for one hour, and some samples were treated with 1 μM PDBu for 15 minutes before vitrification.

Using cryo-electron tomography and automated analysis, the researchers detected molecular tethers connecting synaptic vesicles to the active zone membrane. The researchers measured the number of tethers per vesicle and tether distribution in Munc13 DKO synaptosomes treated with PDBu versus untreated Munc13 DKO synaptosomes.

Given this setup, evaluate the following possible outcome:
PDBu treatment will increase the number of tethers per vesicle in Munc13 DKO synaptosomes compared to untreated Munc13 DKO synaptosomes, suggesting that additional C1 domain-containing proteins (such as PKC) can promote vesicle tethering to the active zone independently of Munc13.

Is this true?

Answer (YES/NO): NO